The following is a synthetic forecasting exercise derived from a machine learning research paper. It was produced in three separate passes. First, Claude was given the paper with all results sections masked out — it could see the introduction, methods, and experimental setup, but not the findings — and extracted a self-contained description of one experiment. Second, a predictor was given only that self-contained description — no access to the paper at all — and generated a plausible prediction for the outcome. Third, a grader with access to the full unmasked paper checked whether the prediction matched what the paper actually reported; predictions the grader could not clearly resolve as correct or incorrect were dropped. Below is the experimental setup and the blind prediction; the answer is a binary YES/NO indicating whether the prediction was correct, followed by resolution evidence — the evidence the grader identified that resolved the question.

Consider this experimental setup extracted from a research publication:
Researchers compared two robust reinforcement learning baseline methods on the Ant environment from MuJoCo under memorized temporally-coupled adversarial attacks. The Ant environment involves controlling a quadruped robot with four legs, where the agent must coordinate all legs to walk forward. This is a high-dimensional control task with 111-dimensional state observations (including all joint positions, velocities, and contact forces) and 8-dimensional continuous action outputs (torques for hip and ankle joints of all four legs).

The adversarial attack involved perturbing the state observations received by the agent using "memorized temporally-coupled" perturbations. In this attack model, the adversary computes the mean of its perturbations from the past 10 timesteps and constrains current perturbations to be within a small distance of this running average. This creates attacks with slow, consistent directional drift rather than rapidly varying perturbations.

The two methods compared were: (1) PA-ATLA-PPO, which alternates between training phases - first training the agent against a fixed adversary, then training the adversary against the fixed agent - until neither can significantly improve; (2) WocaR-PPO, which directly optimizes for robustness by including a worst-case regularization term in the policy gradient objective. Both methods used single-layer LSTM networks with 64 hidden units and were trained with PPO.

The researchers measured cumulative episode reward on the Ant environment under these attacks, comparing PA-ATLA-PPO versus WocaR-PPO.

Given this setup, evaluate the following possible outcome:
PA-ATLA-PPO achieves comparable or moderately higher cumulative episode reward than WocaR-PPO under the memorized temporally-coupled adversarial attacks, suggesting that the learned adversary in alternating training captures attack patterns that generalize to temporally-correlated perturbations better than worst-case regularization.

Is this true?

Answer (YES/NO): NO